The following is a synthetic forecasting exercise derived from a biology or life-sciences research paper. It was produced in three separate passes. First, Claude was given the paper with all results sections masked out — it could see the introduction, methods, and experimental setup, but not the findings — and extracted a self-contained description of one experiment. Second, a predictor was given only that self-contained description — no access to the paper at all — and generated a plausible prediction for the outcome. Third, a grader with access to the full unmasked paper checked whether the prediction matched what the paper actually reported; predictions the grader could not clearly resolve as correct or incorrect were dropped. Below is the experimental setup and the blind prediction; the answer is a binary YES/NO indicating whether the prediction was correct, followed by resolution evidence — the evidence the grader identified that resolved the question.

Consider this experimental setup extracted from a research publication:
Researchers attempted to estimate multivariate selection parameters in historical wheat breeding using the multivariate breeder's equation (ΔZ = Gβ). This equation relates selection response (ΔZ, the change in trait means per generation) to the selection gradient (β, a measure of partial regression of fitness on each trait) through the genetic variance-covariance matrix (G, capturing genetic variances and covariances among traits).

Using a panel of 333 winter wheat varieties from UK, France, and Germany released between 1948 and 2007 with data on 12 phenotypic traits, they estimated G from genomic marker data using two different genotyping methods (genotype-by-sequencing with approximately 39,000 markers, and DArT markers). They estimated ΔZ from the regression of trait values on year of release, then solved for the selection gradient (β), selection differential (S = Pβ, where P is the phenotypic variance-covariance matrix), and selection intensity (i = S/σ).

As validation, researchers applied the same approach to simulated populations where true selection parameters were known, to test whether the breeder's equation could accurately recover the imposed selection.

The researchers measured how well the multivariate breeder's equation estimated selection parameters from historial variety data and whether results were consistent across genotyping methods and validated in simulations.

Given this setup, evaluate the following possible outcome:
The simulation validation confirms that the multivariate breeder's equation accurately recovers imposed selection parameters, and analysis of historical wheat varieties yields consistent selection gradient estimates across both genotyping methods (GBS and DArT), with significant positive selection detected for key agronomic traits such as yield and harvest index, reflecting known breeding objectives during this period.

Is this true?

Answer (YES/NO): NO